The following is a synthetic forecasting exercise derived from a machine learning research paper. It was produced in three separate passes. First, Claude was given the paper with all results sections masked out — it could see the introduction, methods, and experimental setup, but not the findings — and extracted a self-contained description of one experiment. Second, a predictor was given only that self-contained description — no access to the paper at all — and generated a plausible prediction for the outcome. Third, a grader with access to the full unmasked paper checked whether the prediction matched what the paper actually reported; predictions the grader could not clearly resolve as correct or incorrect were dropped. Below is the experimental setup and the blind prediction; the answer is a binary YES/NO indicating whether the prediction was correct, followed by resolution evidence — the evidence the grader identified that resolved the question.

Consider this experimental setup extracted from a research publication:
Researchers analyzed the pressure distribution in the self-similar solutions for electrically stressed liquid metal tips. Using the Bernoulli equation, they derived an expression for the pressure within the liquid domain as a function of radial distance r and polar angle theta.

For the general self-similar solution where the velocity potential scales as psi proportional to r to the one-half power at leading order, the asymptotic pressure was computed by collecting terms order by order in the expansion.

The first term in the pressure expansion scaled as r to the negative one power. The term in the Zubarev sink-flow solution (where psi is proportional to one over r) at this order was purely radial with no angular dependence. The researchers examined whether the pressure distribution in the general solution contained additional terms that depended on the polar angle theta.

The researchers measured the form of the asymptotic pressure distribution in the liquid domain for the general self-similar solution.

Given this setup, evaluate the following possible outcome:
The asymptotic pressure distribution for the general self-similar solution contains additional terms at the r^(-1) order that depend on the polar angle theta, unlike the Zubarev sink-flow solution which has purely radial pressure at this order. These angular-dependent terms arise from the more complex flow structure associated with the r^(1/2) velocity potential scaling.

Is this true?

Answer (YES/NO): YES